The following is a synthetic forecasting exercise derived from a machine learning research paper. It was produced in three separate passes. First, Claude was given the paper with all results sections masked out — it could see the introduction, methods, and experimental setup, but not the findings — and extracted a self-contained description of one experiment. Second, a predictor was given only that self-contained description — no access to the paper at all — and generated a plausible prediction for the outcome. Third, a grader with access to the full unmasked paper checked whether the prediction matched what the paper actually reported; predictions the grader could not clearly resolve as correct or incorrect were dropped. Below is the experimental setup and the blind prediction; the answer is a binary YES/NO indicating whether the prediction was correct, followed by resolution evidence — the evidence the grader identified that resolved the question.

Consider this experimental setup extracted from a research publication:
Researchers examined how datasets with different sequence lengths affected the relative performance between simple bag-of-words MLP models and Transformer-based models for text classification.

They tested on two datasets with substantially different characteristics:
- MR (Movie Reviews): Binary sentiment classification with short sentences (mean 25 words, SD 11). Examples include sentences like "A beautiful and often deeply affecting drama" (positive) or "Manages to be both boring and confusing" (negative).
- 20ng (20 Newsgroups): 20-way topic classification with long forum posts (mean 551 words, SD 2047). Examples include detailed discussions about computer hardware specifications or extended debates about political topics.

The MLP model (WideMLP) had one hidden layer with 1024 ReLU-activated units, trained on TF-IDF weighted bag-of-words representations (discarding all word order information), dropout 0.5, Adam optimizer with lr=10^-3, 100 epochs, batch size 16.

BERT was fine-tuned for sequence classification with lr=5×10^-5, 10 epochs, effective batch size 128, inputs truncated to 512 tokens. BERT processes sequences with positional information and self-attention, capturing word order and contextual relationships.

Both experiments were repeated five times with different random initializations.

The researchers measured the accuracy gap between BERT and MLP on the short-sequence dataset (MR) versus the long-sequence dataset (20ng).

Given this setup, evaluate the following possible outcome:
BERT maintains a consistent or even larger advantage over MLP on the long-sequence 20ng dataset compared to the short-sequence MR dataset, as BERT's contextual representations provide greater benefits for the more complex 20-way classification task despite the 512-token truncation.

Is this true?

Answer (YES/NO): NO